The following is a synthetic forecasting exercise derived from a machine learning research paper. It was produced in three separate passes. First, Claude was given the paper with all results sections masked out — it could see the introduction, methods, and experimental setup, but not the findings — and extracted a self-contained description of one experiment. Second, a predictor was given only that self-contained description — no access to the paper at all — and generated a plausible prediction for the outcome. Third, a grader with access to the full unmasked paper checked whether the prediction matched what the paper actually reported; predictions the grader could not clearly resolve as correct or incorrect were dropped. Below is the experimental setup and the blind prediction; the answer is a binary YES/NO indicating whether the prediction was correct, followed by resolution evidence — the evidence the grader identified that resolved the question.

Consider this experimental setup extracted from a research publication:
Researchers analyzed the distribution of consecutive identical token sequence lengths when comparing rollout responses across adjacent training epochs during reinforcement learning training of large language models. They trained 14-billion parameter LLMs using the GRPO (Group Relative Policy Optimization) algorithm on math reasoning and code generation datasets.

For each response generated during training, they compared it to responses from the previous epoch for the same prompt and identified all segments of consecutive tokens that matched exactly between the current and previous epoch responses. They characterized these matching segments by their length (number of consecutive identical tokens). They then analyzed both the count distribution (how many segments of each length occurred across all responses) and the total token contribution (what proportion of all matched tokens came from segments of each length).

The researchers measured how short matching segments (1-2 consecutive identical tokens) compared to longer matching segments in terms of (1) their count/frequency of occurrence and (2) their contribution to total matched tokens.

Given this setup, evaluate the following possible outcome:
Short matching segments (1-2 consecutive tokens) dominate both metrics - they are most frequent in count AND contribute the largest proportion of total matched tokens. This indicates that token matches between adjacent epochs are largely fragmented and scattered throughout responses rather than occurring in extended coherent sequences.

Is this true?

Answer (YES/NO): NO